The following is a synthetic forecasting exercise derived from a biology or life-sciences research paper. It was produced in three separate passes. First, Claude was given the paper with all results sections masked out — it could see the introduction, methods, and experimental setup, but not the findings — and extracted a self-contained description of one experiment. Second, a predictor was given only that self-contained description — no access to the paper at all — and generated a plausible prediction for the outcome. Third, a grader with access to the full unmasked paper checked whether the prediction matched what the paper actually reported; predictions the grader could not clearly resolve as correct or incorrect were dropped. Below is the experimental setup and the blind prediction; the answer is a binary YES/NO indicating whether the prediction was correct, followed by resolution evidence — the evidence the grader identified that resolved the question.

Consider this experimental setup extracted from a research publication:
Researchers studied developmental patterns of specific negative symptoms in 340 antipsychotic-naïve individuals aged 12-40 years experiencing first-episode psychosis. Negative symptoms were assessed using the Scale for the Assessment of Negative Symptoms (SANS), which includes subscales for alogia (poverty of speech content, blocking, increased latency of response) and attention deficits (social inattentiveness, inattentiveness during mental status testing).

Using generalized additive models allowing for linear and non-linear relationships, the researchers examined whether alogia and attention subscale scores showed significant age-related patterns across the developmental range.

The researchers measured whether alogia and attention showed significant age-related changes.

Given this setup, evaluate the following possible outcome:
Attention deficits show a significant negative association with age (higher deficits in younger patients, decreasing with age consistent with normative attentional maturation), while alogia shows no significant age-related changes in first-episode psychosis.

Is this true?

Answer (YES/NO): NO